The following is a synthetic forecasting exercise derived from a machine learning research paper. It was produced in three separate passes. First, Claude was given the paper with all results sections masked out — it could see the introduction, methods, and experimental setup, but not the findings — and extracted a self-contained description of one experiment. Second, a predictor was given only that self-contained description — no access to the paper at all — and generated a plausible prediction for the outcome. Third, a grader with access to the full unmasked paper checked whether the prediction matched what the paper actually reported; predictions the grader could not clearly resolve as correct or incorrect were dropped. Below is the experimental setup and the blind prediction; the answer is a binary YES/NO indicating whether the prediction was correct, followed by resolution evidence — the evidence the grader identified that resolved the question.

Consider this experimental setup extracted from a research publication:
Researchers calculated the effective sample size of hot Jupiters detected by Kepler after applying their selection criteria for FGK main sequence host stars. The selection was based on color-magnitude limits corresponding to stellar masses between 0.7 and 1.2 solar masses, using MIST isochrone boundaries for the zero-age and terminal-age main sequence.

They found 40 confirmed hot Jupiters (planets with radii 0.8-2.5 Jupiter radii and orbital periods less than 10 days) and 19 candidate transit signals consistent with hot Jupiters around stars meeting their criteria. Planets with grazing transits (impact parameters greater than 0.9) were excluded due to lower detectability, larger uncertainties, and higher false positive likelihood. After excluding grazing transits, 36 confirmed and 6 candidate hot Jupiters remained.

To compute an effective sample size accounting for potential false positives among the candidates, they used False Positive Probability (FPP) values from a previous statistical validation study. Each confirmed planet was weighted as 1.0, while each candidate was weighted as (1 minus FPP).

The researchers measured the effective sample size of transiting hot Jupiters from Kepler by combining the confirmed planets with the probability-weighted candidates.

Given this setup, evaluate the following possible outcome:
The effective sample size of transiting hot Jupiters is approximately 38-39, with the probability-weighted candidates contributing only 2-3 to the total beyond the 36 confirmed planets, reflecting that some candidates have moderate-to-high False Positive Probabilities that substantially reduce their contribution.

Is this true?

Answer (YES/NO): NO